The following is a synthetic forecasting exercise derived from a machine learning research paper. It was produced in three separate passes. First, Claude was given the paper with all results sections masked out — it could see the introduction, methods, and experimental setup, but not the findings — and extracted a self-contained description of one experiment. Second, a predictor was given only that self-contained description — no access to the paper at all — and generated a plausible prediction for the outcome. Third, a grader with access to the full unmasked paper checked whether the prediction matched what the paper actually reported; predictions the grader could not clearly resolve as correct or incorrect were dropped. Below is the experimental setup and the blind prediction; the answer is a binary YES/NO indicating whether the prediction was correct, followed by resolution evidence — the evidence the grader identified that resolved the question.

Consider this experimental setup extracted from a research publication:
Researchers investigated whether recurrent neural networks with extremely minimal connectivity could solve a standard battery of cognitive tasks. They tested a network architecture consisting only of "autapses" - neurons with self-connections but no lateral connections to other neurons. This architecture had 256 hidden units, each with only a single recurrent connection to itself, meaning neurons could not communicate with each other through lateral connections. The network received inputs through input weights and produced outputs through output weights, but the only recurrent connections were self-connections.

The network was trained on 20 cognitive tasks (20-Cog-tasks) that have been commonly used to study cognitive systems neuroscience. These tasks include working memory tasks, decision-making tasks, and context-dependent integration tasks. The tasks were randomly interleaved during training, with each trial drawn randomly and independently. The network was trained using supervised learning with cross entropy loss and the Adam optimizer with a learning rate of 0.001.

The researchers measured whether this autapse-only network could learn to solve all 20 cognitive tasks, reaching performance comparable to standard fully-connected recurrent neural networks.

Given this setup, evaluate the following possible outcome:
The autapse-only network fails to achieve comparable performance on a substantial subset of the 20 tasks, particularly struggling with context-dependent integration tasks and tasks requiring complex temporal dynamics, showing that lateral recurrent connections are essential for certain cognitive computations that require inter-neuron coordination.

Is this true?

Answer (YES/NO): NO